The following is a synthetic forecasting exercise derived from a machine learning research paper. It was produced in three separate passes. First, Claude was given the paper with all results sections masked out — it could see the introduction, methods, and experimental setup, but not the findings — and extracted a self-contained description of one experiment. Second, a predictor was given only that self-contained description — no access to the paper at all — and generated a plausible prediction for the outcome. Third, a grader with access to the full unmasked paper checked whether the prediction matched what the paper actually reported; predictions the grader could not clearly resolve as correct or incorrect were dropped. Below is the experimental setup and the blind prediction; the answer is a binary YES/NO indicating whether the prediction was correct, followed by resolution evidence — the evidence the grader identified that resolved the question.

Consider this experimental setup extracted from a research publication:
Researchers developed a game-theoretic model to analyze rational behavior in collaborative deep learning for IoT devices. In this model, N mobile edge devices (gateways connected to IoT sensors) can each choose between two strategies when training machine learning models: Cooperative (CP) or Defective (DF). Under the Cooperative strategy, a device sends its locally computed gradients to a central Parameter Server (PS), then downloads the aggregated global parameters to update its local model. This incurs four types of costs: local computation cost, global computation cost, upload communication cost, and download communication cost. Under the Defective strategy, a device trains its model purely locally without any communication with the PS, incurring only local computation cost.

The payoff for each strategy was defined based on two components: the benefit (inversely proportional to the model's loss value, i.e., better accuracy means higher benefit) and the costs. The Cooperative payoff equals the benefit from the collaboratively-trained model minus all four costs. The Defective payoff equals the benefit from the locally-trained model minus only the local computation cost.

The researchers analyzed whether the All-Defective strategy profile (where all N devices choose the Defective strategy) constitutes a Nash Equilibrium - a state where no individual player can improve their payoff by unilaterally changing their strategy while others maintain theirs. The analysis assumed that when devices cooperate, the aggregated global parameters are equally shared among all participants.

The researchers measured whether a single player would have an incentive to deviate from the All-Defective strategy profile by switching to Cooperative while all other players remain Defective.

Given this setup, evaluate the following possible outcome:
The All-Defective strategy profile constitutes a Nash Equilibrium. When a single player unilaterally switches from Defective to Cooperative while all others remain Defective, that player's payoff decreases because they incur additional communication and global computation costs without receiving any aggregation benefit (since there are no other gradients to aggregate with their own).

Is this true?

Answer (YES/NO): YES